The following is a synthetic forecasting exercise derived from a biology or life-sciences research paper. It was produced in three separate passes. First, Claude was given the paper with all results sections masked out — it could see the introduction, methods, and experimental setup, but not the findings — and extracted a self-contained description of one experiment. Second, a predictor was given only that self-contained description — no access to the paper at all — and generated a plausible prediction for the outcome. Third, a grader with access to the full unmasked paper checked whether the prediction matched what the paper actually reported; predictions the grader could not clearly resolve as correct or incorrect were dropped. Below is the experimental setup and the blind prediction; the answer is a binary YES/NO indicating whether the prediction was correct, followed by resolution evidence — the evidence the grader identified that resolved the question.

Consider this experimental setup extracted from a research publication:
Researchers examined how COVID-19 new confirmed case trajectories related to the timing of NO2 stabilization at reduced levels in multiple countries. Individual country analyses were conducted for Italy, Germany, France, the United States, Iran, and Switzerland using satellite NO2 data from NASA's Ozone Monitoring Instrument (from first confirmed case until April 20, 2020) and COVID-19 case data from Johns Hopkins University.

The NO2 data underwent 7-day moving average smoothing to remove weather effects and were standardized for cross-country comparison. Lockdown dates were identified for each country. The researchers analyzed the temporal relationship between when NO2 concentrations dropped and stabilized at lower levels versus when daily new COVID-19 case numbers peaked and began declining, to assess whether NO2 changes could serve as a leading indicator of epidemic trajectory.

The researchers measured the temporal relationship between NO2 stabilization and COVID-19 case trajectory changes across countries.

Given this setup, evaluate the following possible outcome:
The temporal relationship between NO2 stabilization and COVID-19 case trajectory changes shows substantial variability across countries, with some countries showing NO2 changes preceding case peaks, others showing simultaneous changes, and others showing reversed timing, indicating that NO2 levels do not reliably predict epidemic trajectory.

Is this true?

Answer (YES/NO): NO